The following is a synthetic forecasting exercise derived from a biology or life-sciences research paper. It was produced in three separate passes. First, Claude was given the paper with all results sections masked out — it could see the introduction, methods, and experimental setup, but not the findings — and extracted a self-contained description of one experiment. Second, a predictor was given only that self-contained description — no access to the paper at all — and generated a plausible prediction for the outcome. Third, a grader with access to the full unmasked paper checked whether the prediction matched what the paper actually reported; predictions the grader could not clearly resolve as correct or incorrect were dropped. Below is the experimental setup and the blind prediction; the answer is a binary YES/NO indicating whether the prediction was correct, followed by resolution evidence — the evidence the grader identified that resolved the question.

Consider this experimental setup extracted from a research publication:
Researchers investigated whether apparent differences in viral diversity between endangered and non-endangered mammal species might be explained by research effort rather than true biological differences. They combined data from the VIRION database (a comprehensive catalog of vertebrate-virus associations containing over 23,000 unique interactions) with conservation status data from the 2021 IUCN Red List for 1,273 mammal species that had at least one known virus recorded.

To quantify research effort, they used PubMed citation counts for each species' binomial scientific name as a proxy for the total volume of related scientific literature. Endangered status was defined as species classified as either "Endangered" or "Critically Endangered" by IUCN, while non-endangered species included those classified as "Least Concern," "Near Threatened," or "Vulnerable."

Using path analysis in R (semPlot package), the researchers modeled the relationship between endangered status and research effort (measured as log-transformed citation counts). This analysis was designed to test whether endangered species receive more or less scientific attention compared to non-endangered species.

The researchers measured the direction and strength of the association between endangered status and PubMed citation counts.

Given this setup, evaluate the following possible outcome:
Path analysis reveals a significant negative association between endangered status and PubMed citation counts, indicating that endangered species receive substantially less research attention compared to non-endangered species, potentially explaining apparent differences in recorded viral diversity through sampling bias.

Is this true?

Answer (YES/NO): NO